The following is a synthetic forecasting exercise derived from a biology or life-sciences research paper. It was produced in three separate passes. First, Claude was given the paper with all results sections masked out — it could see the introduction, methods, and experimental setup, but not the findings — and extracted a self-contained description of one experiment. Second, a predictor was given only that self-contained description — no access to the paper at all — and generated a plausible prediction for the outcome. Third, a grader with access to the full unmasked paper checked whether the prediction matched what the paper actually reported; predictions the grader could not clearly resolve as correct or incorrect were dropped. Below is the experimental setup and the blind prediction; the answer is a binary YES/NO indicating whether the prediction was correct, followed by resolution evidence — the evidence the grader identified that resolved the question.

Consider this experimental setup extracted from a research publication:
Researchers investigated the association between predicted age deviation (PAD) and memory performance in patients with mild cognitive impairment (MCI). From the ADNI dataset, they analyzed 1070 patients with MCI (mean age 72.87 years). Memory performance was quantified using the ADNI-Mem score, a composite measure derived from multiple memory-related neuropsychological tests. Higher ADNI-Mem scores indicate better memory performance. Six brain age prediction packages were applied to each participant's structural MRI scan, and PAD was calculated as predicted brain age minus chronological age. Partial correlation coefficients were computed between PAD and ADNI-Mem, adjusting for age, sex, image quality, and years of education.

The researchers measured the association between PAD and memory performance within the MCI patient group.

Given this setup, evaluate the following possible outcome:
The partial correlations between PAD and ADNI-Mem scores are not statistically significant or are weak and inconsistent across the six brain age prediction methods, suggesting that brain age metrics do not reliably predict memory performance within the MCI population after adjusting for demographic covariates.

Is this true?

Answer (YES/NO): NO